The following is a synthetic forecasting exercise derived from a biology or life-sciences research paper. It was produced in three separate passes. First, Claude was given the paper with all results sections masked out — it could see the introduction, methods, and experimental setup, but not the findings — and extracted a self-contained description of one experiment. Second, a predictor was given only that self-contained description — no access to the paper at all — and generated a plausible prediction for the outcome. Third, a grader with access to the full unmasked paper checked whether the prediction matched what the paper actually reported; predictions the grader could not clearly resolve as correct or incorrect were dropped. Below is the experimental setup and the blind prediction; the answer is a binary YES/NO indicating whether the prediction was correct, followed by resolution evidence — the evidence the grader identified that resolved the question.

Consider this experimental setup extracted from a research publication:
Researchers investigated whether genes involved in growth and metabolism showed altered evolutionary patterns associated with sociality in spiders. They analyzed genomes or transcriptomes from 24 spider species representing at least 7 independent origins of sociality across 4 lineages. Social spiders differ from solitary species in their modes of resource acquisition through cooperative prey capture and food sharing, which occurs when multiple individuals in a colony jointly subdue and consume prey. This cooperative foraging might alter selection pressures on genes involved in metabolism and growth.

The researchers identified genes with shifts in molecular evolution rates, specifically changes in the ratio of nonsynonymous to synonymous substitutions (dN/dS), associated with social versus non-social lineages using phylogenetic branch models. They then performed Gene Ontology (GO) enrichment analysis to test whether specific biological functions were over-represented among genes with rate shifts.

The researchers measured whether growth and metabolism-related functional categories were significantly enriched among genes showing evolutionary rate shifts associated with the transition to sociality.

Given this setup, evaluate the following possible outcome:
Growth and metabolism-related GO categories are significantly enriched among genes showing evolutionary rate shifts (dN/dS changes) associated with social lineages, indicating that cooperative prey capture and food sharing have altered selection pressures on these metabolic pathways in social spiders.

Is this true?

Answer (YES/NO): YES